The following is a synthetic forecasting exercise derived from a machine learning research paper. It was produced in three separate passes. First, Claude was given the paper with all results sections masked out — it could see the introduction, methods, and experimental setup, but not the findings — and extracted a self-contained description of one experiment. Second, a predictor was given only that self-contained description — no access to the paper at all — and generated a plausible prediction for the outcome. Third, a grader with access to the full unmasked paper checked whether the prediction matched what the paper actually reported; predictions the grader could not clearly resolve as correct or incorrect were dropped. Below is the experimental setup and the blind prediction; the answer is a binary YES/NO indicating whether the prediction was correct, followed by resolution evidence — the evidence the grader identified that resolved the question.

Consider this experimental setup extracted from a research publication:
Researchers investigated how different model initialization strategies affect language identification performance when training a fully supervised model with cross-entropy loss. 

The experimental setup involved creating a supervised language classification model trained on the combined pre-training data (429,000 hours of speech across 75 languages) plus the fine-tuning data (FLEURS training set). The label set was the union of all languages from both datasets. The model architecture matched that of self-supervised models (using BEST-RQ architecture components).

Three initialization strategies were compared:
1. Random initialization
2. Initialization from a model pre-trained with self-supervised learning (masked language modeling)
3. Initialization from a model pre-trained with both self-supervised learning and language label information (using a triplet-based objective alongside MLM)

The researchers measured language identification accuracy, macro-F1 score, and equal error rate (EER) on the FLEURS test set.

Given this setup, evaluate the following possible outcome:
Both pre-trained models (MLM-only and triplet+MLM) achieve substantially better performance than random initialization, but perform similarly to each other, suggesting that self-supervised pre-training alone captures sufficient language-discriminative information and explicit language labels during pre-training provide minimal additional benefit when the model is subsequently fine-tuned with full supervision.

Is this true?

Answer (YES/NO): YES